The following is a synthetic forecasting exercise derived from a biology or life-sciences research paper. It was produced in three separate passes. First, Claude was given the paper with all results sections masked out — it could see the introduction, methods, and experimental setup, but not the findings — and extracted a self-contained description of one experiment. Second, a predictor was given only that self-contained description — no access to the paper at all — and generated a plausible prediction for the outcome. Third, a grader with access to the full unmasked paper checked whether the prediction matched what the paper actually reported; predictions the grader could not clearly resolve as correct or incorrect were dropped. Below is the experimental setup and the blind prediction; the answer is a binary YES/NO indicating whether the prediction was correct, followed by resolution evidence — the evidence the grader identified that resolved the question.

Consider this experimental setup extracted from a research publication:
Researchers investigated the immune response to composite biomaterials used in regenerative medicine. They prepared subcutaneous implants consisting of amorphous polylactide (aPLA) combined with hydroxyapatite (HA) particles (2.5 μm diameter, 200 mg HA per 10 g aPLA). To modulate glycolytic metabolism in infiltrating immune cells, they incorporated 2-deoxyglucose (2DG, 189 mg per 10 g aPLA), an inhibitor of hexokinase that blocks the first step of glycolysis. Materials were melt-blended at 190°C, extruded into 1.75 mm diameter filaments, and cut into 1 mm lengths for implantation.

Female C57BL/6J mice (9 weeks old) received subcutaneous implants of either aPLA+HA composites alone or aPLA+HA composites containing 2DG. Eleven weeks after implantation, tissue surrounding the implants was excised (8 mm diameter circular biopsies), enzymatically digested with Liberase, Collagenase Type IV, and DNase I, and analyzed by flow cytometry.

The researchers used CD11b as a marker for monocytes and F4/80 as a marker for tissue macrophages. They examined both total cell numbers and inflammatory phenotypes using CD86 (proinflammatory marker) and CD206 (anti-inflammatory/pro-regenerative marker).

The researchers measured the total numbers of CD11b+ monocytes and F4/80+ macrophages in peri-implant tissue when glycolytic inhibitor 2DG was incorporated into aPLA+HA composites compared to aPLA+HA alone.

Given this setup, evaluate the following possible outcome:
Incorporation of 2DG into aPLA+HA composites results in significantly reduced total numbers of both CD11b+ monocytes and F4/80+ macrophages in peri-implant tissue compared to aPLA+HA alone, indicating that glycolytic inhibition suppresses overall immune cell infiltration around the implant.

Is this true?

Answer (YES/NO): NO